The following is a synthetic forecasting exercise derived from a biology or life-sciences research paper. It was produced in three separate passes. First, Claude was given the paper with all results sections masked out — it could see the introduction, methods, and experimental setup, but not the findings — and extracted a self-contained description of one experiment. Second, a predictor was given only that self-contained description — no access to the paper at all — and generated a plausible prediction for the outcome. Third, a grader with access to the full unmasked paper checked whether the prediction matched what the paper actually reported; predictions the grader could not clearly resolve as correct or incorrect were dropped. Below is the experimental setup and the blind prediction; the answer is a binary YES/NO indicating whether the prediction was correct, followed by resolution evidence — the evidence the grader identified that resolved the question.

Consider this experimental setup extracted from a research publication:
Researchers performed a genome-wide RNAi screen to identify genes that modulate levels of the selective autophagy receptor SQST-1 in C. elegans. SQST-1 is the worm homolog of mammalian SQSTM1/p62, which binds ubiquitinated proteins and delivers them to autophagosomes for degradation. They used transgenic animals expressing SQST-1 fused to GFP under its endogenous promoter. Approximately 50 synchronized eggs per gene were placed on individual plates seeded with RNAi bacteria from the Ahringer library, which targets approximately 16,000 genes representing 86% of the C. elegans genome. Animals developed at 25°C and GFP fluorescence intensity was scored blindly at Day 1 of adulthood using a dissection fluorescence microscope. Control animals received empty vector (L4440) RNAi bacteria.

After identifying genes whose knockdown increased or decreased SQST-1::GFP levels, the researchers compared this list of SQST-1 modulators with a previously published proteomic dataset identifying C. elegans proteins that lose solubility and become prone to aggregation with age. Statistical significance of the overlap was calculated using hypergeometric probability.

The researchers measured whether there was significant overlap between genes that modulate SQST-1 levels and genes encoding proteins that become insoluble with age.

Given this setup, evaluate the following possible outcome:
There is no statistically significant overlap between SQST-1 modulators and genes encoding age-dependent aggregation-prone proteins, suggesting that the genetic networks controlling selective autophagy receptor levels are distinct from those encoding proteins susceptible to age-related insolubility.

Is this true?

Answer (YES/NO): NO